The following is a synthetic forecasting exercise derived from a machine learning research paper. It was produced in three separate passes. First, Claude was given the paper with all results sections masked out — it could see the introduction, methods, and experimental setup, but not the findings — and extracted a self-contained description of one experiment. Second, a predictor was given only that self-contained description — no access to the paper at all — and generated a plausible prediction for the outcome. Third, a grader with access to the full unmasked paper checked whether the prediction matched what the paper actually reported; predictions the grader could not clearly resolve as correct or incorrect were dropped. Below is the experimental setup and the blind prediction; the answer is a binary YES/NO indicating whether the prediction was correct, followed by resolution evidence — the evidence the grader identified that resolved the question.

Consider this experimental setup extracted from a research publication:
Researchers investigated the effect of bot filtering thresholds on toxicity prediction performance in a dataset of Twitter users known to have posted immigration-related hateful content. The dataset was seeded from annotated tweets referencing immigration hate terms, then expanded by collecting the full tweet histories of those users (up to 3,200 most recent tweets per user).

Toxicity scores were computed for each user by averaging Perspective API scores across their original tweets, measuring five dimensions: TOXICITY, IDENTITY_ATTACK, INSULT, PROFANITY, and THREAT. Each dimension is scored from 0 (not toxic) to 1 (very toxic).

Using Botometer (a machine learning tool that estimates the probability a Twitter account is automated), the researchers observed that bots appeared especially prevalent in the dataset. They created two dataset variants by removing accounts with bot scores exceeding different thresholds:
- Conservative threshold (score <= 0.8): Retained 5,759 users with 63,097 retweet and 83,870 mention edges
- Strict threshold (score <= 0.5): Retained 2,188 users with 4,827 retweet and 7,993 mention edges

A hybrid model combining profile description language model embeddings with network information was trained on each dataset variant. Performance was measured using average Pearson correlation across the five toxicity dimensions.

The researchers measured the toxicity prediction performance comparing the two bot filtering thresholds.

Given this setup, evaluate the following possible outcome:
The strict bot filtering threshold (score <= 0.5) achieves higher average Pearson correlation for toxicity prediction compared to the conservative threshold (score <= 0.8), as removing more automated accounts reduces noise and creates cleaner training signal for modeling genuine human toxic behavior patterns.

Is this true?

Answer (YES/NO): YES